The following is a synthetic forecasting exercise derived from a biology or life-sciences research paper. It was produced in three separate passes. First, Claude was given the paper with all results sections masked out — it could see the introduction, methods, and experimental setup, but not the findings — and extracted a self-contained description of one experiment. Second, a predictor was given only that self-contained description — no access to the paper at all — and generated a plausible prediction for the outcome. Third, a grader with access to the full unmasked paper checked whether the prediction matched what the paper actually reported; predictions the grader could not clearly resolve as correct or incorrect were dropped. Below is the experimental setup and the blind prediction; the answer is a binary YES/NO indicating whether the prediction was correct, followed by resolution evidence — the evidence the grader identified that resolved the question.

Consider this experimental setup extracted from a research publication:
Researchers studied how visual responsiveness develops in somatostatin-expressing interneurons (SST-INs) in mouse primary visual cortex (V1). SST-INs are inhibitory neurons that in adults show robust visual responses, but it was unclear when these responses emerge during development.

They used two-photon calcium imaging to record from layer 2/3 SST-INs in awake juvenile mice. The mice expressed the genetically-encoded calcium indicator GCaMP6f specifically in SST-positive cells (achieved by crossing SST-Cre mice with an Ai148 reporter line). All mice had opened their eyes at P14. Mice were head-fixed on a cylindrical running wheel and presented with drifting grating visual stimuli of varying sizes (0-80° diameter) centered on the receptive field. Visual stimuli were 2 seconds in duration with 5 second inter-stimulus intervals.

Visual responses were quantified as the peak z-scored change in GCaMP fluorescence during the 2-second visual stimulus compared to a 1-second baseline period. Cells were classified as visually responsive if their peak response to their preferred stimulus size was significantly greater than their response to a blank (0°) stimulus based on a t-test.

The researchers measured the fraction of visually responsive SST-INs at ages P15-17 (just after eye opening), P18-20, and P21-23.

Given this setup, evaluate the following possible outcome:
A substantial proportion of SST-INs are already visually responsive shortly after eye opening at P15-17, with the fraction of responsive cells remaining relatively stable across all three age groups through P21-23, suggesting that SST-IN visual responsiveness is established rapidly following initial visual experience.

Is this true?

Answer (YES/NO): NO